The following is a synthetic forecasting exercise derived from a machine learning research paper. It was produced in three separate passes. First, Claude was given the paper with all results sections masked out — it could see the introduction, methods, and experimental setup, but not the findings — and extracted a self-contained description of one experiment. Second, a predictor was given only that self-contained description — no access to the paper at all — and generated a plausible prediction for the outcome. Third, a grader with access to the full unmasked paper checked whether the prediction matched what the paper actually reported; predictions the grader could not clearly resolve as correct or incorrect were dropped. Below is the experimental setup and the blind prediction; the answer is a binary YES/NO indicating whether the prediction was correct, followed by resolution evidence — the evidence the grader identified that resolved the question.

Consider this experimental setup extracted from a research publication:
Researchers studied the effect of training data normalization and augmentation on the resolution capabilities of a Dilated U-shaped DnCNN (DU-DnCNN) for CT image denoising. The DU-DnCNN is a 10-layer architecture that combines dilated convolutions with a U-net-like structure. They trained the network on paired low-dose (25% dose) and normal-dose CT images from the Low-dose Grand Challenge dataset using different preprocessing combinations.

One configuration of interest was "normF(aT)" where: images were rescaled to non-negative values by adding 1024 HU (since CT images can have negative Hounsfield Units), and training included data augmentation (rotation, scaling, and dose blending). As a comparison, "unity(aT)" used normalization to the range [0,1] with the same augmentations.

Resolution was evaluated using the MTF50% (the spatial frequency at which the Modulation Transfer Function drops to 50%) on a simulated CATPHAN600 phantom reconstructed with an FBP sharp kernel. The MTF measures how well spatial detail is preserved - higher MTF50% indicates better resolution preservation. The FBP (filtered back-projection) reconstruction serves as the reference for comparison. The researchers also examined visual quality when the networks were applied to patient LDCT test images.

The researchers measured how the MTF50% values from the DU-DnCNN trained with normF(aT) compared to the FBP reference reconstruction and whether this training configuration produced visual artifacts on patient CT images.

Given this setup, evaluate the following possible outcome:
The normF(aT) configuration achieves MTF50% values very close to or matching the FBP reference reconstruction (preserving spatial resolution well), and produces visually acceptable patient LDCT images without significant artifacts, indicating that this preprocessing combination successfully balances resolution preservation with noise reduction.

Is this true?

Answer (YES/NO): NO